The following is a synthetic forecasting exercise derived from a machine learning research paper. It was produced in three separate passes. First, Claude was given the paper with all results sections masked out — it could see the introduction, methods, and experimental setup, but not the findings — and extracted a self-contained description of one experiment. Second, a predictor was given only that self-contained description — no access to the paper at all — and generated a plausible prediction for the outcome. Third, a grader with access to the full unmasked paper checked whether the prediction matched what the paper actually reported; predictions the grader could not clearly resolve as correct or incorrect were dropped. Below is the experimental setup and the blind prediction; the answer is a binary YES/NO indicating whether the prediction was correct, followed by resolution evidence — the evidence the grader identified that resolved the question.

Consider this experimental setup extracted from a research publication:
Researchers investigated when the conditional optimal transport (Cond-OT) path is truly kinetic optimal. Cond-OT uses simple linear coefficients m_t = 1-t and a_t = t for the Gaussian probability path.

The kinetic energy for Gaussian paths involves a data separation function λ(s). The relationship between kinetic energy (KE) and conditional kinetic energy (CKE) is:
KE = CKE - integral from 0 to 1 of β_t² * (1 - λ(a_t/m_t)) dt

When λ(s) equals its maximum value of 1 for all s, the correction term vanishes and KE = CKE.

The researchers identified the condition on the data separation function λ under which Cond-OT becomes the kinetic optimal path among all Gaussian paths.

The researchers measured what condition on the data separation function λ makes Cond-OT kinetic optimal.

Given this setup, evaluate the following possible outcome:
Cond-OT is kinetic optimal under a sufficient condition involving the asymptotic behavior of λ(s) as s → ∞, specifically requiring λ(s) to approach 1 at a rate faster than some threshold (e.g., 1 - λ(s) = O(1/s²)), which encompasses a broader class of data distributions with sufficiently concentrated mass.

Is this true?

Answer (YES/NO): NO